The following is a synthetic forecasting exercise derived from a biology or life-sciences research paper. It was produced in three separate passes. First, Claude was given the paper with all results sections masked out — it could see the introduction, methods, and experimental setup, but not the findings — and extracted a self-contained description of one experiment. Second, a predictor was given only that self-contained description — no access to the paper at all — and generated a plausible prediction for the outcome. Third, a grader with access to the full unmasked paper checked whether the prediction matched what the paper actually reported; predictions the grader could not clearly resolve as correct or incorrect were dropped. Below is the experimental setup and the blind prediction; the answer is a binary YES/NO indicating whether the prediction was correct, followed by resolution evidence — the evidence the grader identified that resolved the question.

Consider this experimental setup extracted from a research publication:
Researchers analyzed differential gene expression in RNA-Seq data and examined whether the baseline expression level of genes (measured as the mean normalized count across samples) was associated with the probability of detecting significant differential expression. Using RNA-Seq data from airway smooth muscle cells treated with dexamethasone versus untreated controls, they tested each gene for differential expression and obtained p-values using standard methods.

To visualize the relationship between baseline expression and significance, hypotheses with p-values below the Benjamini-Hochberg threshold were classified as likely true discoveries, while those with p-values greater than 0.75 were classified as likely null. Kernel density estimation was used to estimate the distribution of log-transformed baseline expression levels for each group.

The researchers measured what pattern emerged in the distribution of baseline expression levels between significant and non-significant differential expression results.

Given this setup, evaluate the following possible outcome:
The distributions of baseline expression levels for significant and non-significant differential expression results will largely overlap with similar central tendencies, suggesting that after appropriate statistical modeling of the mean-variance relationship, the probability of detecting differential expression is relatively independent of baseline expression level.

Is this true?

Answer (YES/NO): NO